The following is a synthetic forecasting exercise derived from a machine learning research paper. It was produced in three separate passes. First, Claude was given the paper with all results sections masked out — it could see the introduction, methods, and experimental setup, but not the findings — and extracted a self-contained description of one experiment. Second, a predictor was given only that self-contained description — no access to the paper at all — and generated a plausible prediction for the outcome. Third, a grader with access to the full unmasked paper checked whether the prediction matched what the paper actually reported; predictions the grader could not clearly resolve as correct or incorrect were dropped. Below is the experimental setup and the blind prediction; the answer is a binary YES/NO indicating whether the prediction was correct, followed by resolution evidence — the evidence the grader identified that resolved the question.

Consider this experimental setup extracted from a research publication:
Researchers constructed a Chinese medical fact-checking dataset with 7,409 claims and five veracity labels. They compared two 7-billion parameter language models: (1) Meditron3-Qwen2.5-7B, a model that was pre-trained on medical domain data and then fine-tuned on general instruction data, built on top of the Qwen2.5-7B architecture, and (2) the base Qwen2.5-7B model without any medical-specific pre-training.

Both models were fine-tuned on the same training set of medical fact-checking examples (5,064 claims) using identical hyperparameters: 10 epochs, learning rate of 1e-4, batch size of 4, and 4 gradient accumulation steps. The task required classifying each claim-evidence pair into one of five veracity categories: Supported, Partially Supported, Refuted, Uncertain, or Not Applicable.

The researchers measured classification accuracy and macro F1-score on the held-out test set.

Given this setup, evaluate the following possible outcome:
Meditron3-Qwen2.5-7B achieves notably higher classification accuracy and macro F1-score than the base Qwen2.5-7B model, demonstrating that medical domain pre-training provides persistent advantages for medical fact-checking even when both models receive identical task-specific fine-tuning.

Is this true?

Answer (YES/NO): NO